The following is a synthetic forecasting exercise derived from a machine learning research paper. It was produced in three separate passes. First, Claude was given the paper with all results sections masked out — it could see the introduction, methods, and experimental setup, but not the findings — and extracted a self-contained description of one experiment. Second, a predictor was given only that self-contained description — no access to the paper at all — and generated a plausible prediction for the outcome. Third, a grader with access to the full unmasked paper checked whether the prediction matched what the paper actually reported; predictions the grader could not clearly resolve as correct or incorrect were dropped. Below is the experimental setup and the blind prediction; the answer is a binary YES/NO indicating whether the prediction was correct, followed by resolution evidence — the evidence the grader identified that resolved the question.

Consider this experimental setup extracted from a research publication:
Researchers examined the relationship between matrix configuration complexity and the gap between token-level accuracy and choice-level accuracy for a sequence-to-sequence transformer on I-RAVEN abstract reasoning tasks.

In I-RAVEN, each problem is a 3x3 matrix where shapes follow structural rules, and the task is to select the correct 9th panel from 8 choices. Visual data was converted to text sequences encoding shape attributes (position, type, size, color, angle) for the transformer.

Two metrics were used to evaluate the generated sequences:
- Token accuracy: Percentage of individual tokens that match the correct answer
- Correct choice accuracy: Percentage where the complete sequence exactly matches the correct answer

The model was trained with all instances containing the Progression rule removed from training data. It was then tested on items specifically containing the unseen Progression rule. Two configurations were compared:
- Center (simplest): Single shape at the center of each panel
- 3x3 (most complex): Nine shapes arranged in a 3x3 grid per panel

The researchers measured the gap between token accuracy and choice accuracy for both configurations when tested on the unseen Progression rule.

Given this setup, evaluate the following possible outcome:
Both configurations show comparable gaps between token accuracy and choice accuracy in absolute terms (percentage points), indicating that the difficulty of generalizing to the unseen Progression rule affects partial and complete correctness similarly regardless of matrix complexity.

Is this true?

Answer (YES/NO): NO